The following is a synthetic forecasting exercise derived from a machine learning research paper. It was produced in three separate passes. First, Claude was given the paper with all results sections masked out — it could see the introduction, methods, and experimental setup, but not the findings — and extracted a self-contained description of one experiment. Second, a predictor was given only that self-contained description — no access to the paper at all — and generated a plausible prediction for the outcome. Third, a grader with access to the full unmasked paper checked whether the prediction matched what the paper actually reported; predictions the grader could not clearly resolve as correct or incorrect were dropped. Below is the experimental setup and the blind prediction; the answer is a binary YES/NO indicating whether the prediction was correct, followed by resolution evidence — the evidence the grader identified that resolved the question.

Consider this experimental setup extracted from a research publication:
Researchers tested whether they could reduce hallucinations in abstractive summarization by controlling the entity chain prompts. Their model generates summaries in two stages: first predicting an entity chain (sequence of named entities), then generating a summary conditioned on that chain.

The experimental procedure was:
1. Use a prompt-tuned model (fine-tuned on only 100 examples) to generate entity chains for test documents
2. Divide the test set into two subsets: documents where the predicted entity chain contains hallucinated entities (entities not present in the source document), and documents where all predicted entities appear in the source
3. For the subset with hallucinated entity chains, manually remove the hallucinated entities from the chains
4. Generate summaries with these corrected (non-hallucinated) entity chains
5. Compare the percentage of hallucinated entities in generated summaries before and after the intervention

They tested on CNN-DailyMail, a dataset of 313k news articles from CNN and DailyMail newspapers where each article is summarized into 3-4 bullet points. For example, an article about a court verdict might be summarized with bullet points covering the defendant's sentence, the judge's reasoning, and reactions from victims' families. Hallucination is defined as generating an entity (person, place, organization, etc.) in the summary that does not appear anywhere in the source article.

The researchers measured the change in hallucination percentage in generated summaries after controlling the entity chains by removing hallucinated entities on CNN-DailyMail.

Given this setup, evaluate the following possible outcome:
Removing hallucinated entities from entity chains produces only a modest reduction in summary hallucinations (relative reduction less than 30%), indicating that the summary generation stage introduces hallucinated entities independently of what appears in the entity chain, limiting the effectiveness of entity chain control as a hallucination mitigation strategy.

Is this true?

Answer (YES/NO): NO